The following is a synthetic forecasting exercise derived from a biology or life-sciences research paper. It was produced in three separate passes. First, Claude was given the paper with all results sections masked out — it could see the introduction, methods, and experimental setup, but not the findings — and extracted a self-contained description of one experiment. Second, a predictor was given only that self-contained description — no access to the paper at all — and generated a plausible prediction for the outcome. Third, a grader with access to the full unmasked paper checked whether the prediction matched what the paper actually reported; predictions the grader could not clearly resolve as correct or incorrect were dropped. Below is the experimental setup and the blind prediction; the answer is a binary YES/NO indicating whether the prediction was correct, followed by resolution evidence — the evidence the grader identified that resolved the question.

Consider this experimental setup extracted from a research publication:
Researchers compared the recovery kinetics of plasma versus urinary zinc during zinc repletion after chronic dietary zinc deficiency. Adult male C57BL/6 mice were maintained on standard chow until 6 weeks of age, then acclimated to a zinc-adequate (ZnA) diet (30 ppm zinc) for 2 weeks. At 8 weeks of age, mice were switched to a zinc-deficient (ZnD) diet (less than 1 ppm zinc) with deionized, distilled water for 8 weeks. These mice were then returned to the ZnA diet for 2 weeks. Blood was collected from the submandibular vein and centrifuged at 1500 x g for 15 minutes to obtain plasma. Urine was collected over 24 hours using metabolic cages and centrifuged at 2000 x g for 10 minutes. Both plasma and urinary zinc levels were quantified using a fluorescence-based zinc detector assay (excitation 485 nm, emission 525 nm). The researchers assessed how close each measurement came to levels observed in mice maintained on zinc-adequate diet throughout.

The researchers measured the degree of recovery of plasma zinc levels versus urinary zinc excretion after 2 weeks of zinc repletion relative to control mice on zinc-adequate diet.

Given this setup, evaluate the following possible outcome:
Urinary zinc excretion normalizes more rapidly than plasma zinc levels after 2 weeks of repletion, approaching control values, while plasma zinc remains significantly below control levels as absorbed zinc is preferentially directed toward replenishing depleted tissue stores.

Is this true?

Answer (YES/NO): NO